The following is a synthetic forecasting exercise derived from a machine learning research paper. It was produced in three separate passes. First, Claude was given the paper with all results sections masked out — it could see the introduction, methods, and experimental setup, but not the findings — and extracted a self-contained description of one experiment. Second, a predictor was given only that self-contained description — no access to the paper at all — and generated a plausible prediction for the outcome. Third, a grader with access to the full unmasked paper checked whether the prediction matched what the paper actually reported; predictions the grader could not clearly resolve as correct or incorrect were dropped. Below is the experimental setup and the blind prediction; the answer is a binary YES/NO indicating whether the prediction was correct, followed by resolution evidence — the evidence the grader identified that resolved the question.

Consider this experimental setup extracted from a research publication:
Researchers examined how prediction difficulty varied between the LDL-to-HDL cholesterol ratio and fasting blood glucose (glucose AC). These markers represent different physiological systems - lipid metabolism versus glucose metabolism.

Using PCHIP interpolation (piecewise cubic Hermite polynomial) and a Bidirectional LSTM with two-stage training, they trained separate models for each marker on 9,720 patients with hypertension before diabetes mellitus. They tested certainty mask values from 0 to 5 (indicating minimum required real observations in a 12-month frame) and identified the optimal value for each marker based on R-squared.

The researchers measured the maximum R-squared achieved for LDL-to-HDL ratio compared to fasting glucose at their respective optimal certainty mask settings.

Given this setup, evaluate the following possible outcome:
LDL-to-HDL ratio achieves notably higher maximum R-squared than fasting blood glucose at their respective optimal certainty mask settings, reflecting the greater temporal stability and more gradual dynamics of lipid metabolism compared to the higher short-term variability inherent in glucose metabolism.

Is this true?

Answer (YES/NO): NO